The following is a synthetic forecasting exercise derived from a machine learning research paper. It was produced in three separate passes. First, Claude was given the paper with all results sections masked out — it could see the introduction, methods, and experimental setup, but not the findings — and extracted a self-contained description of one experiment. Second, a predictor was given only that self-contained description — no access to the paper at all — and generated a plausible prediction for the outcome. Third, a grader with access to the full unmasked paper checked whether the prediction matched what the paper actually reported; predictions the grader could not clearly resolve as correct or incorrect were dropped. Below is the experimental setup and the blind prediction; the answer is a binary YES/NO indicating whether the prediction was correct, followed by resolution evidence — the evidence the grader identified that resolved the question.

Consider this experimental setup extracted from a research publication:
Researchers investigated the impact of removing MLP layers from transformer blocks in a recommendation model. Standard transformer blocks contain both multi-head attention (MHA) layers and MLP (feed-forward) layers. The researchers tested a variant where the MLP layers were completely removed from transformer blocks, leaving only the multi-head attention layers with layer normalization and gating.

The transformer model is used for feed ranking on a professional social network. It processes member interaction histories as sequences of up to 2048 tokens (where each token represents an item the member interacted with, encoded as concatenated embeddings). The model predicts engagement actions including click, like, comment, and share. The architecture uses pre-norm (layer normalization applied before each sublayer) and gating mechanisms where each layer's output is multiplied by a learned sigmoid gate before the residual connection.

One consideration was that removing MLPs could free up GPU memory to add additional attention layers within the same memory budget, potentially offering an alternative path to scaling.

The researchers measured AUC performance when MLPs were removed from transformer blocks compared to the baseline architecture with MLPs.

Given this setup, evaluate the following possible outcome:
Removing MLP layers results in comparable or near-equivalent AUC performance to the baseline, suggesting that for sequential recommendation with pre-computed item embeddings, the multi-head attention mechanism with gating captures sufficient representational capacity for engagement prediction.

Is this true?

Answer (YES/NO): YES